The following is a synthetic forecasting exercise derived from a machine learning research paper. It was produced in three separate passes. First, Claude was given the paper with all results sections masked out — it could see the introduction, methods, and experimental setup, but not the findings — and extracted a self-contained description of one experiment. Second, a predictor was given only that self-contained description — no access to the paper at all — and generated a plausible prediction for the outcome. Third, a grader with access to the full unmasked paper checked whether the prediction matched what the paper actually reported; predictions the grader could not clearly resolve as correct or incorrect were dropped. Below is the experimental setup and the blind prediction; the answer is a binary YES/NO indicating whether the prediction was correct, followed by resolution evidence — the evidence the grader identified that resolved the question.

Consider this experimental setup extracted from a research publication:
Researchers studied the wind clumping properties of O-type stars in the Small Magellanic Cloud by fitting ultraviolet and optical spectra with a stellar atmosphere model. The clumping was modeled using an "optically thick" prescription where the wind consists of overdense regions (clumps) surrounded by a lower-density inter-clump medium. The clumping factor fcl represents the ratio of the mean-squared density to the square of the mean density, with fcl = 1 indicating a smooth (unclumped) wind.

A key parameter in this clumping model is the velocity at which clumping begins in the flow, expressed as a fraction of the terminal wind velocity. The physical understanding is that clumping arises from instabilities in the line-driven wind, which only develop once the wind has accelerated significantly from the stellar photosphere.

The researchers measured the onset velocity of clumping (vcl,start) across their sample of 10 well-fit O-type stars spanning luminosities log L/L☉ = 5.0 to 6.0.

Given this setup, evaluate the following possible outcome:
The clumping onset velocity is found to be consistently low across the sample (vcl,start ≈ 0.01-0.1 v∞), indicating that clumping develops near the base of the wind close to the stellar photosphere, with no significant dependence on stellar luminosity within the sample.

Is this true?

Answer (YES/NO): NO